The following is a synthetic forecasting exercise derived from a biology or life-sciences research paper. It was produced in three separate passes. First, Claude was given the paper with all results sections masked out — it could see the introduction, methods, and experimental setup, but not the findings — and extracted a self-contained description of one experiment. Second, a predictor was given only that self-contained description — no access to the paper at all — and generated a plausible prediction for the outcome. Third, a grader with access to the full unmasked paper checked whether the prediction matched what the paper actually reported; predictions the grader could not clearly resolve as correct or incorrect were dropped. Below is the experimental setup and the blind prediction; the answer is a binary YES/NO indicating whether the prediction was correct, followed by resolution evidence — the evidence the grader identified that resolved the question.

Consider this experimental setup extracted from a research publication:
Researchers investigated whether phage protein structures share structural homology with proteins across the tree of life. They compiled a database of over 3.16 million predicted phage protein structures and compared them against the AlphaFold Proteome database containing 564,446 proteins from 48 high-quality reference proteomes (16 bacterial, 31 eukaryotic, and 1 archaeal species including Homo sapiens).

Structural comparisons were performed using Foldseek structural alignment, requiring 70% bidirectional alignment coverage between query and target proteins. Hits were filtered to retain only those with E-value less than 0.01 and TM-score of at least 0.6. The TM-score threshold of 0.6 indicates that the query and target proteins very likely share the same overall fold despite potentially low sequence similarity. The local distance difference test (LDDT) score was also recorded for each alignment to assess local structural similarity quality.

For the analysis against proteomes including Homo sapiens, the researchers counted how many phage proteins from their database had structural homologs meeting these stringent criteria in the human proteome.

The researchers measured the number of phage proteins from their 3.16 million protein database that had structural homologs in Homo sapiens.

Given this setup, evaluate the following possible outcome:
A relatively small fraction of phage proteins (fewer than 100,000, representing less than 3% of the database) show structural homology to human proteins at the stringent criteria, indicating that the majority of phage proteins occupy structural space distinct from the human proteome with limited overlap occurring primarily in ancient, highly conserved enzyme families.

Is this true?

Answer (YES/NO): YES